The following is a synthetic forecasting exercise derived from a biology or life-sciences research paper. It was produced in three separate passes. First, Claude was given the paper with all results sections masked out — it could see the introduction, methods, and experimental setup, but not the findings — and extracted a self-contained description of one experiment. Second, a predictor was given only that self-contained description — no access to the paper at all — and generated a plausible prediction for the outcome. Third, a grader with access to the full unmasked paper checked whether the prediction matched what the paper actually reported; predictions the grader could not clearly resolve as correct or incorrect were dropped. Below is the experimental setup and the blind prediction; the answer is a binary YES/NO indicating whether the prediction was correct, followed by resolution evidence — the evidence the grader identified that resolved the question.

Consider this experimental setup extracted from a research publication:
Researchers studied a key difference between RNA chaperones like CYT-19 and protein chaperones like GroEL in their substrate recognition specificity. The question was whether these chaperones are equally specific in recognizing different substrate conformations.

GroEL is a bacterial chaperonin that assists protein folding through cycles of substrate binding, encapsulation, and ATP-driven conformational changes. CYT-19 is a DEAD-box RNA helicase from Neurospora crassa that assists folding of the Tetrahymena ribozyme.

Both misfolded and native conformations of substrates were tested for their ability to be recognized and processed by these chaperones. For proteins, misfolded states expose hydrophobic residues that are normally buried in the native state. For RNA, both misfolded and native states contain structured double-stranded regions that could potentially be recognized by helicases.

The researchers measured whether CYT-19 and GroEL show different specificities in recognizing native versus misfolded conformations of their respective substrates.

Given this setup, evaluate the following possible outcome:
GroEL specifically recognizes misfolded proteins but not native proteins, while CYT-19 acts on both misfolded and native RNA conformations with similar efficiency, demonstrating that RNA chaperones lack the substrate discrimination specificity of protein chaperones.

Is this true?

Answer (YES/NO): NO